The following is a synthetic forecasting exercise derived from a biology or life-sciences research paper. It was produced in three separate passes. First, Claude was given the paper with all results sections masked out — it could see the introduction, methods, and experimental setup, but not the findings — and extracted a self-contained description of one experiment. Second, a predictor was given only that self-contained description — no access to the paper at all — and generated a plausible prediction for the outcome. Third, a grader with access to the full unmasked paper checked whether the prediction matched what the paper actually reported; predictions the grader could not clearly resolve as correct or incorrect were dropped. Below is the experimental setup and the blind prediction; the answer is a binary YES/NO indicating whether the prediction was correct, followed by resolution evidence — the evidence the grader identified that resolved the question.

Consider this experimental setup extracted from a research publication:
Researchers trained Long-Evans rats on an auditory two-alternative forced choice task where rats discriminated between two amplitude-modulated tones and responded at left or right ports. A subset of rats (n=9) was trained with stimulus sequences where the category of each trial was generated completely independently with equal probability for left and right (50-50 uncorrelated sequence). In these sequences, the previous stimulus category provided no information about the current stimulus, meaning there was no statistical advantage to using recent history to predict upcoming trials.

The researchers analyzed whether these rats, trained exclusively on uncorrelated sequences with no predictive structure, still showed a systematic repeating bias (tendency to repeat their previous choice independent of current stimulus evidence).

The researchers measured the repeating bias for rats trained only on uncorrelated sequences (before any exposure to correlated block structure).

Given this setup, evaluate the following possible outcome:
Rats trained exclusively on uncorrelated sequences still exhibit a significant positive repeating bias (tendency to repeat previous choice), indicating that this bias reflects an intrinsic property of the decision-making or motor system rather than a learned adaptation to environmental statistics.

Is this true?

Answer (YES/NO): YES